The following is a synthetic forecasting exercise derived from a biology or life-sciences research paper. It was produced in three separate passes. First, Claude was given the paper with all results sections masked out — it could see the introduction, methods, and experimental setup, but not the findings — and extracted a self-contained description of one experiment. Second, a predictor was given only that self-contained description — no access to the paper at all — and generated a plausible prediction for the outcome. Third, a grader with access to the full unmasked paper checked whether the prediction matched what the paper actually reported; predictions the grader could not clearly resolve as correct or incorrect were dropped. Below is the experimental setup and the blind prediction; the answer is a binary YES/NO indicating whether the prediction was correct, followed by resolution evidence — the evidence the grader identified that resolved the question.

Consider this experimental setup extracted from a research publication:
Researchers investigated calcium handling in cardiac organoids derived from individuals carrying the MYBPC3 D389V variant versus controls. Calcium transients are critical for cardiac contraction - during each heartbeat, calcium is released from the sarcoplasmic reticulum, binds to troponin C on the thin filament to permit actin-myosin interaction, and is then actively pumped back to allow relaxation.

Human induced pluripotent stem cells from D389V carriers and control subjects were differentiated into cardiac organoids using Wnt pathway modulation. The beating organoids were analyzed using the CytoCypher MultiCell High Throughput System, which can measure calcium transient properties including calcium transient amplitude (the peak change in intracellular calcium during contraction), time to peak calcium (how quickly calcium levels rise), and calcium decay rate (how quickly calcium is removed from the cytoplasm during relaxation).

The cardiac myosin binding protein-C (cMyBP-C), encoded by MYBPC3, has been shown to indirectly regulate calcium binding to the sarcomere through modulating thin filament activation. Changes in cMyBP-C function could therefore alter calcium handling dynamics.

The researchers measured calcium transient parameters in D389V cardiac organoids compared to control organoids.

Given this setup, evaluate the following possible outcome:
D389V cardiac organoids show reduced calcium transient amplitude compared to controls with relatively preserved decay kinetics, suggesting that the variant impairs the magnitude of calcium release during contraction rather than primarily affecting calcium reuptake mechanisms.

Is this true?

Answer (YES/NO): NO